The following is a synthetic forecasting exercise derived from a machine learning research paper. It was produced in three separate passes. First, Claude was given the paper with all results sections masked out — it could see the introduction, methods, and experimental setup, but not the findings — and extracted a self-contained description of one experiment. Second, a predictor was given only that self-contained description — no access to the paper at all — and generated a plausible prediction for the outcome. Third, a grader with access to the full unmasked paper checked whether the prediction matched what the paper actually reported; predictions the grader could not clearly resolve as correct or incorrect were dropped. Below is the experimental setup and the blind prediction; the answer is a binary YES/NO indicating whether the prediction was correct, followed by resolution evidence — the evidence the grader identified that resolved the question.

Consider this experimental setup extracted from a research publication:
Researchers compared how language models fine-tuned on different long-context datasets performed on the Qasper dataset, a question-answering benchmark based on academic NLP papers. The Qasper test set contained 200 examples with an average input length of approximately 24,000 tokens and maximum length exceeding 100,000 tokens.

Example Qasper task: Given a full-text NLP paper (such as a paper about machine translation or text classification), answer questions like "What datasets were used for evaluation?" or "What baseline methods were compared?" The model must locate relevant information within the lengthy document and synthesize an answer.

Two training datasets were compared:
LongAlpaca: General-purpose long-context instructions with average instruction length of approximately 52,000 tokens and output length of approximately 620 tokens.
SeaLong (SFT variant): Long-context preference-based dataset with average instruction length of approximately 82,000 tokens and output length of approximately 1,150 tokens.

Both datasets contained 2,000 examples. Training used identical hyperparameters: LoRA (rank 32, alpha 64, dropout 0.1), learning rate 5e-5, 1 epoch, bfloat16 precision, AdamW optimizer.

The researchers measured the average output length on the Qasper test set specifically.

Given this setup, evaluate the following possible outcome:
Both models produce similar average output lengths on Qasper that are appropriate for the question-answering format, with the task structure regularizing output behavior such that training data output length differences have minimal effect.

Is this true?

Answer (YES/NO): NO